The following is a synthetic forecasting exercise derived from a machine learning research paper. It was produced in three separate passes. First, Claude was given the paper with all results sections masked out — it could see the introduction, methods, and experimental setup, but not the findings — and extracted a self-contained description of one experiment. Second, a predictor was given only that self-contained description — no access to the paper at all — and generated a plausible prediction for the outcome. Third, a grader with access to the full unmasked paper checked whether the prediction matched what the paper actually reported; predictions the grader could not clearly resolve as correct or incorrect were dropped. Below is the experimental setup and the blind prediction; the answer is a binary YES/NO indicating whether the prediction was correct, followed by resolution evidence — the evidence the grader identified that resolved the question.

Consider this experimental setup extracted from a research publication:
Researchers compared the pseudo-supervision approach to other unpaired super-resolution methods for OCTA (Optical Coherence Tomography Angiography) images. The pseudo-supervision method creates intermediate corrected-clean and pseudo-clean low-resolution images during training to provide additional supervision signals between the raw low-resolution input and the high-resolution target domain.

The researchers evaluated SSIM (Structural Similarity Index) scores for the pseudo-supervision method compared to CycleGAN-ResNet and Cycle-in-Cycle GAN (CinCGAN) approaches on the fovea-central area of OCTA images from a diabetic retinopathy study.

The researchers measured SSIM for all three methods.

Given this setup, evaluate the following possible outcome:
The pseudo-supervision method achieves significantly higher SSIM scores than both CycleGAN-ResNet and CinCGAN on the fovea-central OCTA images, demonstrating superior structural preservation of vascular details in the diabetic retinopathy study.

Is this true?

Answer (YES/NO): NO